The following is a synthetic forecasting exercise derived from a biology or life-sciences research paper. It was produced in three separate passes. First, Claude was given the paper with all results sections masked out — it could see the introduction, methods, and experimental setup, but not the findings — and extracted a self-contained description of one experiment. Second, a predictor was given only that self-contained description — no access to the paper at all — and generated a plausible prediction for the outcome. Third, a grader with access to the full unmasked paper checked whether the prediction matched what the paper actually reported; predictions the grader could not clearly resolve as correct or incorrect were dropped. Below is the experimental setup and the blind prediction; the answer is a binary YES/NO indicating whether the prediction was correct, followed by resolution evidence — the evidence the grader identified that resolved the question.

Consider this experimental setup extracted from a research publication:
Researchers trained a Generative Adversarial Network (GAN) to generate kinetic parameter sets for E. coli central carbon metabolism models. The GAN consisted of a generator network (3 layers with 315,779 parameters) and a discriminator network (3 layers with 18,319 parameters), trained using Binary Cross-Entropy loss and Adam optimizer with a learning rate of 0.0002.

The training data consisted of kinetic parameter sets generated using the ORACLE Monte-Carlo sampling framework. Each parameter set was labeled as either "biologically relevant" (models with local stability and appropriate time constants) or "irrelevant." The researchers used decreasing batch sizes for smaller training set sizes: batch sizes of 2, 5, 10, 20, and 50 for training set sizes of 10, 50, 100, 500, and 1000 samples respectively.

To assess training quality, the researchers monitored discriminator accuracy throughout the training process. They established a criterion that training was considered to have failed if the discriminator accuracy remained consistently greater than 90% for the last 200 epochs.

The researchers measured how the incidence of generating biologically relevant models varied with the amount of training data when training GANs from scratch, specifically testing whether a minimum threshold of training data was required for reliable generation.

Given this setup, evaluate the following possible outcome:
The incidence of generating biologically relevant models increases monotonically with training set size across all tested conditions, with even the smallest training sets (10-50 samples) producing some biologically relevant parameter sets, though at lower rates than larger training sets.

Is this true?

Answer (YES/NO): NO